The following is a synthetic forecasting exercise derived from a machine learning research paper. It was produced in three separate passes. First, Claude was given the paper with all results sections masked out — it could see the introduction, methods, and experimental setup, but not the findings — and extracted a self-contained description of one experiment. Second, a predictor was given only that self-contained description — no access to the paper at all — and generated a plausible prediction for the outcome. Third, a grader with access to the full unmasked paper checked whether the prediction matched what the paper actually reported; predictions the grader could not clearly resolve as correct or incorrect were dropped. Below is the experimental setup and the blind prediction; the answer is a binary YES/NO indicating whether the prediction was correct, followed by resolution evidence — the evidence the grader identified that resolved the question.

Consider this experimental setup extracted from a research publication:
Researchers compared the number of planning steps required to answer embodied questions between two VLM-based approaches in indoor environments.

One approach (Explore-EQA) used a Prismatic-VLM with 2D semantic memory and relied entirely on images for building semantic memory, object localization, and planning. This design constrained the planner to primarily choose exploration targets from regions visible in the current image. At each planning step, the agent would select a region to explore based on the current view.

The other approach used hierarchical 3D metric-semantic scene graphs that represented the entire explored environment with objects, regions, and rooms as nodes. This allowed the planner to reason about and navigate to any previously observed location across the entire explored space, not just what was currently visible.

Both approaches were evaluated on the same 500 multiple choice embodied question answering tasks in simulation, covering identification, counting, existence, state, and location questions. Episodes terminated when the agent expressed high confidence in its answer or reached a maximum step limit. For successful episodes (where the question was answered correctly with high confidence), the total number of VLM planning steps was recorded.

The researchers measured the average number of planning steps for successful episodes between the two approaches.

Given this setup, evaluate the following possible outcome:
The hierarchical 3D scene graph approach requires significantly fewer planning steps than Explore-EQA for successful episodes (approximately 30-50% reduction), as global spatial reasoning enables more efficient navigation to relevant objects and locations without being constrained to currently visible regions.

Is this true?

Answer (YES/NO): NO